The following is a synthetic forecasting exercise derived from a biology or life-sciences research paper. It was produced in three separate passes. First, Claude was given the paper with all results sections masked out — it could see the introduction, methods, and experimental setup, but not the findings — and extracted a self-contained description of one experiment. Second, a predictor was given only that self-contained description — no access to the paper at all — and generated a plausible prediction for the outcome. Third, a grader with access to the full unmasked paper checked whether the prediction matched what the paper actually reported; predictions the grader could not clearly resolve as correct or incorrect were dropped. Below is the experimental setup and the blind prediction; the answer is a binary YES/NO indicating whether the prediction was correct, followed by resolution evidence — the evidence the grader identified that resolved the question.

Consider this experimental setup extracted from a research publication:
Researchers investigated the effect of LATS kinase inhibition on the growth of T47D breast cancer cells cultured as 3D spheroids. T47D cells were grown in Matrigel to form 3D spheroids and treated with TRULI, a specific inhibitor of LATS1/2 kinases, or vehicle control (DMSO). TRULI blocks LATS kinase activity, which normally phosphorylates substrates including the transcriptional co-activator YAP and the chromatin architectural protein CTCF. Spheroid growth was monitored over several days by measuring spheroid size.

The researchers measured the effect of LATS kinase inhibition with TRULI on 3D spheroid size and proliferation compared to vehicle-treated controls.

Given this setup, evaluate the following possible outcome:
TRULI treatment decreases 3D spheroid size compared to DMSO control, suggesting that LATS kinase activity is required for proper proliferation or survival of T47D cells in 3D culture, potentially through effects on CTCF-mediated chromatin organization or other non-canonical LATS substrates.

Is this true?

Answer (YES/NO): YES